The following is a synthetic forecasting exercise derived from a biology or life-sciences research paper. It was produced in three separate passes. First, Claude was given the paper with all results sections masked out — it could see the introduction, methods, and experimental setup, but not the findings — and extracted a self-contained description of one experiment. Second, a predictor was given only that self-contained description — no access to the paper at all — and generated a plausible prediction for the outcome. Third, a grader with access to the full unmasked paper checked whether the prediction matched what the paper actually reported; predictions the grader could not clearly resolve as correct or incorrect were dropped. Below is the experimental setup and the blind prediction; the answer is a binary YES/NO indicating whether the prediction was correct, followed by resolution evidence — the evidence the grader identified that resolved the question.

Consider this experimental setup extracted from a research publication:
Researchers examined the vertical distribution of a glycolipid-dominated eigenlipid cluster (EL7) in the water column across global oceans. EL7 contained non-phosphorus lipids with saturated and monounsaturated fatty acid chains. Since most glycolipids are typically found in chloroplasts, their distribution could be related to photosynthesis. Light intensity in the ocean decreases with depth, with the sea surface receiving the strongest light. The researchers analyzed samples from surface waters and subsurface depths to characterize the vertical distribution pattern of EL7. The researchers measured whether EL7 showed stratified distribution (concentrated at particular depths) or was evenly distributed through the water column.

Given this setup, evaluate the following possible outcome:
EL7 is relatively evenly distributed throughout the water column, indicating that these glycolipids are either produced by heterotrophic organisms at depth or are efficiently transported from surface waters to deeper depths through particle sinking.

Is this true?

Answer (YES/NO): NO